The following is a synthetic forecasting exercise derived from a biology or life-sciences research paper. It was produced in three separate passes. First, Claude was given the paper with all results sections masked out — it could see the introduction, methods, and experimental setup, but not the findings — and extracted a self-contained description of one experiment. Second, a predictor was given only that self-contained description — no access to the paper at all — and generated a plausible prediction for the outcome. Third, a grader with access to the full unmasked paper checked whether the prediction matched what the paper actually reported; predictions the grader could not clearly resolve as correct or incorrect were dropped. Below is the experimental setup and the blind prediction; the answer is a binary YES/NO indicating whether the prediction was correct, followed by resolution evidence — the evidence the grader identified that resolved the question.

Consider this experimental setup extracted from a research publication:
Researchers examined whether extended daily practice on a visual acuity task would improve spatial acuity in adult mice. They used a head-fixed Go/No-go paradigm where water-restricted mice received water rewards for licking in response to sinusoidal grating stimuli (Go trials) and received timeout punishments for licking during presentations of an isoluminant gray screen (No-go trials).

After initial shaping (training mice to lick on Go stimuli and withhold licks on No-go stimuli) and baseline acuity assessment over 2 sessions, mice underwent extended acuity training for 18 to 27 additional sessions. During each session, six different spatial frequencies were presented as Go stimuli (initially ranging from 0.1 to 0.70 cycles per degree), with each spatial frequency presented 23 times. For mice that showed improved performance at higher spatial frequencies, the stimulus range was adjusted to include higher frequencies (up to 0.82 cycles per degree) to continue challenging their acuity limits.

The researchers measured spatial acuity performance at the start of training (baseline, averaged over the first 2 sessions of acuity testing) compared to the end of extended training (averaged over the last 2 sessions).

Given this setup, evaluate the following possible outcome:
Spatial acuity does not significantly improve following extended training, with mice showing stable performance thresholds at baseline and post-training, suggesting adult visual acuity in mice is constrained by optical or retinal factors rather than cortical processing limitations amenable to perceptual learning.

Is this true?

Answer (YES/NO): NO